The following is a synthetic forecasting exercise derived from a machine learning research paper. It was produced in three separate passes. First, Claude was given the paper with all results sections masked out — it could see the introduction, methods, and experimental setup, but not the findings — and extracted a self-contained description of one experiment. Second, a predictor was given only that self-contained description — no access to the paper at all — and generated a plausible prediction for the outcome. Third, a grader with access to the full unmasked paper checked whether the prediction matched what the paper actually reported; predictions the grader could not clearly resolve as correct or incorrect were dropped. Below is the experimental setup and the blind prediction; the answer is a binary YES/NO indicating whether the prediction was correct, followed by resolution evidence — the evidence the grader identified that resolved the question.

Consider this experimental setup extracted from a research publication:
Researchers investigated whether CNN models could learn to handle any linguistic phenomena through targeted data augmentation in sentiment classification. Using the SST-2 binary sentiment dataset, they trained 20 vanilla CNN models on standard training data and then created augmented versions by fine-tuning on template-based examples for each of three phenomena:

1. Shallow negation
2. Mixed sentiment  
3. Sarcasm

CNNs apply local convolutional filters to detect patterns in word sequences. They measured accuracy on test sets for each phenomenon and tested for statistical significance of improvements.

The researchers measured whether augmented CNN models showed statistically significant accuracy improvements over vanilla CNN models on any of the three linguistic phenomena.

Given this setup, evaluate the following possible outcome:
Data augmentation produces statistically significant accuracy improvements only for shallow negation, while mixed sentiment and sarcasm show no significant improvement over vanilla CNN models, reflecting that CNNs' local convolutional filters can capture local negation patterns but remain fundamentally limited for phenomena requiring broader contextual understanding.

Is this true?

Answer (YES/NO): NO